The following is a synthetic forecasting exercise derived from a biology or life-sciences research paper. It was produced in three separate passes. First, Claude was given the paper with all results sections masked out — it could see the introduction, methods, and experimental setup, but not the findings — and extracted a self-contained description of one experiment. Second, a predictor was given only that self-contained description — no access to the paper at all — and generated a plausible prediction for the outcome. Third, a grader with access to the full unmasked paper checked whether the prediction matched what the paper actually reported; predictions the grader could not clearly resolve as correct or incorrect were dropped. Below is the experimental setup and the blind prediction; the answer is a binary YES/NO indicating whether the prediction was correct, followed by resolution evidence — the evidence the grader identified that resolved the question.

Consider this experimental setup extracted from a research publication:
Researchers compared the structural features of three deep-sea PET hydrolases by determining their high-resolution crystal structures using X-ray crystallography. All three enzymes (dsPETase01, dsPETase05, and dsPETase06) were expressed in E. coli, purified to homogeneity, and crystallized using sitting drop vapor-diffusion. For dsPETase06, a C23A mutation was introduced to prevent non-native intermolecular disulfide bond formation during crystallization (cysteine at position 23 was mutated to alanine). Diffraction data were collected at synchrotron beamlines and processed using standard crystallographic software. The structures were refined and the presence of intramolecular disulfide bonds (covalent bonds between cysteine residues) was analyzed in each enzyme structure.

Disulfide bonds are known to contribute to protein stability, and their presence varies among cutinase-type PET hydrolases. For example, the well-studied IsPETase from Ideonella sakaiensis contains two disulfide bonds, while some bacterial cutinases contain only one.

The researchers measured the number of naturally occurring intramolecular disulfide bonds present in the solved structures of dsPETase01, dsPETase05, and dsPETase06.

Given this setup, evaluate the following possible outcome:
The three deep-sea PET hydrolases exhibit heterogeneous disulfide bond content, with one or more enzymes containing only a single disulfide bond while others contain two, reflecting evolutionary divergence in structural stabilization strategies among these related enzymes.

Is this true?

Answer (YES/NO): NO